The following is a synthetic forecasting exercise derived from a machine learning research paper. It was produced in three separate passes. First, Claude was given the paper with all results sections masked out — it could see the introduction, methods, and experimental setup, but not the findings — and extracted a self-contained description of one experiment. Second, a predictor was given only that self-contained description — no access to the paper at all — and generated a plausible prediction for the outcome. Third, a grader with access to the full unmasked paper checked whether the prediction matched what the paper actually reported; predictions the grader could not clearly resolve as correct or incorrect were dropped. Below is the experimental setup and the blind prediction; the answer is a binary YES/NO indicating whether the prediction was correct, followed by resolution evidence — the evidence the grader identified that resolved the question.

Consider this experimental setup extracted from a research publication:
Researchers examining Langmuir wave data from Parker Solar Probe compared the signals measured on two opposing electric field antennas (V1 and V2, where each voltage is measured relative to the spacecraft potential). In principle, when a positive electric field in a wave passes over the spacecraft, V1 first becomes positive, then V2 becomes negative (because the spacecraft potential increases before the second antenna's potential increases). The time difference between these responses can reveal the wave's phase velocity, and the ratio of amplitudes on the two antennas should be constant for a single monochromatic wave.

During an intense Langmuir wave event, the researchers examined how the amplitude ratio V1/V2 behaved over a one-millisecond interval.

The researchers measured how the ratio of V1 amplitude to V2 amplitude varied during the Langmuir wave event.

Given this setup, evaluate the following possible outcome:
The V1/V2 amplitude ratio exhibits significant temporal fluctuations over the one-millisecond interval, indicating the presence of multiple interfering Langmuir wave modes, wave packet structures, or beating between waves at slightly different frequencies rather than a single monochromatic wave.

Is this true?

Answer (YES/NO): YES